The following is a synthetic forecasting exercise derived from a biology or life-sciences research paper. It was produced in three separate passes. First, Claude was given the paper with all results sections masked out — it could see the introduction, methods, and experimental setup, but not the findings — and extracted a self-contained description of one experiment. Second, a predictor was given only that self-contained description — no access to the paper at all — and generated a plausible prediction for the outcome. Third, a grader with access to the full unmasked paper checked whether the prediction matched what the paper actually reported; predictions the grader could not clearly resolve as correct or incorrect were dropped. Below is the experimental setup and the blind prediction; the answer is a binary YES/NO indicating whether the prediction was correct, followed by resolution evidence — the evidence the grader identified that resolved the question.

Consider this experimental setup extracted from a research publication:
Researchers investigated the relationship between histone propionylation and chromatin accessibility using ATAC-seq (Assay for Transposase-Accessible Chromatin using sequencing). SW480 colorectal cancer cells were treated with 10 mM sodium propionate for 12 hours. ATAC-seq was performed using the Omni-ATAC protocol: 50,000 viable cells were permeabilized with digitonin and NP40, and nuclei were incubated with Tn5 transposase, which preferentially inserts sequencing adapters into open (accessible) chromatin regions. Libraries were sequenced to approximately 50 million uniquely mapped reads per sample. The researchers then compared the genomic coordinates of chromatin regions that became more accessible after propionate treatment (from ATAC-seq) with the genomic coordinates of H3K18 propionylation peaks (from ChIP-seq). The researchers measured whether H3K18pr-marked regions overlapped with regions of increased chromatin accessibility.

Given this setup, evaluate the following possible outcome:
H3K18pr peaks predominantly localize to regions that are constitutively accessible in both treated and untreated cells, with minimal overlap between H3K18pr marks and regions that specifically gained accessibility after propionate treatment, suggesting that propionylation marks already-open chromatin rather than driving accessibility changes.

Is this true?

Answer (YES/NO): NO